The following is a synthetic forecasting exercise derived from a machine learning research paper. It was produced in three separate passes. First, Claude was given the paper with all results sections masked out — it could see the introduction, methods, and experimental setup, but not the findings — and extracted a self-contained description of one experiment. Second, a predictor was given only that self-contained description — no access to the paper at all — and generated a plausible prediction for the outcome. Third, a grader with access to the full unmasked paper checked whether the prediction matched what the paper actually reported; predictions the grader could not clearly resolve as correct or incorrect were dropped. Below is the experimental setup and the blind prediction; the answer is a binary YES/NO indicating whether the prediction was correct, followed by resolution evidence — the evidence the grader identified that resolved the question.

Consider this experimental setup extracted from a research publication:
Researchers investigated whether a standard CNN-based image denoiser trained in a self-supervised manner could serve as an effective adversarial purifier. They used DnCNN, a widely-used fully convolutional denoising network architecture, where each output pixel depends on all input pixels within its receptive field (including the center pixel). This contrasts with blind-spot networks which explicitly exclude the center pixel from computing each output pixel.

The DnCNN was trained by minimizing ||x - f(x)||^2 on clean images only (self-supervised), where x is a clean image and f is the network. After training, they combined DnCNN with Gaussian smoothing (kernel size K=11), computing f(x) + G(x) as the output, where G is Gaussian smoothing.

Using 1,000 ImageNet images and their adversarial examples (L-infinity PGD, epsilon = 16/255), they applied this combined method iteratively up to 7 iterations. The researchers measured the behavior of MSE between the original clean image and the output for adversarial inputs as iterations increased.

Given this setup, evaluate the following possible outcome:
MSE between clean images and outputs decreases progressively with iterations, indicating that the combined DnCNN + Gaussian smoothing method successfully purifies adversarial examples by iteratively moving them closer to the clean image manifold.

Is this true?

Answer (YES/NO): NO